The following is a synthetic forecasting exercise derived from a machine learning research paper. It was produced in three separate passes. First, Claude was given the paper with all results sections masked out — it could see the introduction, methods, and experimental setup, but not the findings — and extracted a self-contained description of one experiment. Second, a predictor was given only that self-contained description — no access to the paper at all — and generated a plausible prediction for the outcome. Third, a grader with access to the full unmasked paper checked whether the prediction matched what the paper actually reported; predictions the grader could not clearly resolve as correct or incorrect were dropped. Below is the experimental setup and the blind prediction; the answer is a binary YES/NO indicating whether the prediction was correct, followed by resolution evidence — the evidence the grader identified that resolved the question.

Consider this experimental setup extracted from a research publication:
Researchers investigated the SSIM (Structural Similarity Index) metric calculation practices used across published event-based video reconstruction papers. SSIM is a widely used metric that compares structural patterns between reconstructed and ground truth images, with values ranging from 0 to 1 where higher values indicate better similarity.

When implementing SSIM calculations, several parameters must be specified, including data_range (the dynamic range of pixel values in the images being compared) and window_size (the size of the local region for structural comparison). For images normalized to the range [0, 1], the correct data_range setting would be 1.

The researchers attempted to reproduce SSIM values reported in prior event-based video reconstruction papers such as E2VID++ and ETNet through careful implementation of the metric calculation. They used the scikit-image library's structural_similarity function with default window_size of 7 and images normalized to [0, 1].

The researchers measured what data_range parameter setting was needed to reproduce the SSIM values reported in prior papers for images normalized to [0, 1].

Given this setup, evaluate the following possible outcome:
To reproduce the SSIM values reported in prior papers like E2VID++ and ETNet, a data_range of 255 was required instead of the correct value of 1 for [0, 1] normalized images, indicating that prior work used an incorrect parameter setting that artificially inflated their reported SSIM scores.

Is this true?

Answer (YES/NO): NO